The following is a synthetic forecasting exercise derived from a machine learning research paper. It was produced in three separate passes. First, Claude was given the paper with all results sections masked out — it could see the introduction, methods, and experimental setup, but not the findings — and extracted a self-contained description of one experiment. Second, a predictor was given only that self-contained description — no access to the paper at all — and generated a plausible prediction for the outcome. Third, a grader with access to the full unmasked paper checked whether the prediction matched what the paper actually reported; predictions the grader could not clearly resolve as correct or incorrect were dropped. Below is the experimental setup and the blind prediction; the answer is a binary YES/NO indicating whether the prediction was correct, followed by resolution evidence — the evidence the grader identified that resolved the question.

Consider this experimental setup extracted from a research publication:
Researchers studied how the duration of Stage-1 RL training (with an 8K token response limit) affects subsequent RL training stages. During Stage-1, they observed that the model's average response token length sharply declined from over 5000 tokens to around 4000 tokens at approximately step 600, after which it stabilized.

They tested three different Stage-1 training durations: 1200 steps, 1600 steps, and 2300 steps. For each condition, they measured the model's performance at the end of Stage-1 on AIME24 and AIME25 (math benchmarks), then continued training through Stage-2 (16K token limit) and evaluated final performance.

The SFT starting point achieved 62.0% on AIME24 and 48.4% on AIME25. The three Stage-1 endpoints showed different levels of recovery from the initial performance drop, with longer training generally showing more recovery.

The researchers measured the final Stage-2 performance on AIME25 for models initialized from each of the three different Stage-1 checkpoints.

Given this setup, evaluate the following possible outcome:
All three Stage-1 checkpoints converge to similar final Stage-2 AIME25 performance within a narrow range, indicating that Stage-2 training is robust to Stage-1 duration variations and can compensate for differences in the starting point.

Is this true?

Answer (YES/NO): YES